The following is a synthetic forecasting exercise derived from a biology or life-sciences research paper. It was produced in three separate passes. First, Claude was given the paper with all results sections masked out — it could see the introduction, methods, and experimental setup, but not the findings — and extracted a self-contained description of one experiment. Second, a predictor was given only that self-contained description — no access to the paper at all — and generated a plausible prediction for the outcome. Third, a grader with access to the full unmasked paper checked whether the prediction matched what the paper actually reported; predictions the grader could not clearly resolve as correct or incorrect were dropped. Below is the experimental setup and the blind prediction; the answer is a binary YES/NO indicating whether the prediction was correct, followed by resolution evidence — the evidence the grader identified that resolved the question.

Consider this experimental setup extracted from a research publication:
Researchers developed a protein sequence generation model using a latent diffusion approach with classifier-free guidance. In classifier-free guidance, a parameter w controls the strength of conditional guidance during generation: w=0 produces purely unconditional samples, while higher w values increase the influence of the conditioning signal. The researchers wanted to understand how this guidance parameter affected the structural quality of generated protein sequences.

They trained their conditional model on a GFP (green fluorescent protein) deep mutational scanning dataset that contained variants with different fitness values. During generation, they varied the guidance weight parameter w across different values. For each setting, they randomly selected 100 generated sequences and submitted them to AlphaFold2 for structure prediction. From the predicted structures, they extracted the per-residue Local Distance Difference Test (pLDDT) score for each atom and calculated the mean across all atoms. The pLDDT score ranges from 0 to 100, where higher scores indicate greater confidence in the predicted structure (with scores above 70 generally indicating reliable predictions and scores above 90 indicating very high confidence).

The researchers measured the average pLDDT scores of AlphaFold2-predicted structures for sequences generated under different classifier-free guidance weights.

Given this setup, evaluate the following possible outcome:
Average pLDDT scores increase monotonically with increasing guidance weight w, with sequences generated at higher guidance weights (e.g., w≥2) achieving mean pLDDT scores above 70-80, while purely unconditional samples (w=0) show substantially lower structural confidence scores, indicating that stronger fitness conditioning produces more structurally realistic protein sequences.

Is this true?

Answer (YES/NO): NO